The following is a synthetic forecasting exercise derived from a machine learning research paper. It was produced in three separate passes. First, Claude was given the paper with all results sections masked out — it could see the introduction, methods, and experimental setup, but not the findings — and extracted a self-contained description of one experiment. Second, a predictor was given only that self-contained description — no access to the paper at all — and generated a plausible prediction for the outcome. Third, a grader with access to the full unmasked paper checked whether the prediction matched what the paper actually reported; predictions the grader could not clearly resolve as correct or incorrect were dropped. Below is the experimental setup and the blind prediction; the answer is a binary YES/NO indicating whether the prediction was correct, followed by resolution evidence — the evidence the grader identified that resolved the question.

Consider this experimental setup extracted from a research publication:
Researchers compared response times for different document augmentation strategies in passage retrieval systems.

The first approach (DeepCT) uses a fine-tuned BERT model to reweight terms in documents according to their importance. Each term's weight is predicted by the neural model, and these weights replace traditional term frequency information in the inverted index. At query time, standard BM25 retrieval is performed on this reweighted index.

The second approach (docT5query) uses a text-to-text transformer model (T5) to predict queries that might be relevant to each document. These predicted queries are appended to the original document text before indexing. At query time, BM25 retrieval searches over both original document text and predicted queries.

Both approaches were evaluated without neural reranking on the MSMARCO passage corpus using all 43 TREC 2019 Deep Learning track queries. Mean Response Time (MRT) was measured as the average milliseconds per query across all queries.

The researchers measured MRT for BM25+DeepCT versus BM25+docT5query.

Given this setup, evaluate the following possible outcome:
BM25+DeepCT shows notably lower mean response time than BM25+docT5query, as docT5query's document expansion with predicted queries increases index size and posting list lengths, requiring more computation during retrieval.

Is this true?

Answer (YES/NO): YES